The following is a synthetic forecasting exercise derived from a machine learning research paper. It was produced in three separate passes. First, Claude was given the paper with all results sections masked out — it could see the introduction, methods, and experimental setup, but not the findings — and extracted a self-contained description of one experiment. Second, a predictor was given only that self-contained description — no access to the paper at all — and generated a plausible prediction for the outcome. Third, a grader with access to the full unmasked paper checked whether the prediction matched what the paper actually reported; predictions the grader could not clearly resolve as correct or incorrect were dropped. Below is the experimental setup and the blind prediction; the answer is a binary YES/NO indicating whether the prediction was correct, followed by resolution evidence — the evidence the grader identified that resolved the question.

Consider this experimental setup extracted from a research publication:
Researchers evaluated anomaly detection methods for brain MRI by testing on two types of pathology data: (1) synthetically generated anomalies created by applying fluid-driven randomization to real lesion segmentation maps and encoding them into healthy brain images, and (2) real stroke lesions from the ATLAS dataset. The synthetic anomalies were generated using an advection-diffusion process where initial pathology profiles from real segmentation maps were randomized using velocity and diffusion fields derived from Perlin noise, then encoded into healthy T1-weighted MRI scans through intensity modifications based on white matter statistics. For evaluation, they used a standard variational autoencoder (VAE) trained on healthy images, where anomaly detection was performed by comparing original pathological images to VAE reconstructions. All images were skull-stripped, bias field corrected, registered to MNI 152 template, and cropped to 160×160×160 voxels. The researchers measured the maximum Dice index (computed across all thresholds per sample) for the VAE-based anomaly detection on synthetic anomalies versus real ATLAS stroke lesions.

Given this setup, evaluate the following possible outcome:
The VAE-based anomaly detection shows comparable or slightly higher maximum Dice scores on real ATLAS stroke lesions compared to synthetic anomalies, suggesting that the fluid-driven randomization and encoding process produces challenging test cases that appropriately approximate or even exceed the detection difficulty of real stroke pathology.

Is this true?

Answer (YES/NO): NO